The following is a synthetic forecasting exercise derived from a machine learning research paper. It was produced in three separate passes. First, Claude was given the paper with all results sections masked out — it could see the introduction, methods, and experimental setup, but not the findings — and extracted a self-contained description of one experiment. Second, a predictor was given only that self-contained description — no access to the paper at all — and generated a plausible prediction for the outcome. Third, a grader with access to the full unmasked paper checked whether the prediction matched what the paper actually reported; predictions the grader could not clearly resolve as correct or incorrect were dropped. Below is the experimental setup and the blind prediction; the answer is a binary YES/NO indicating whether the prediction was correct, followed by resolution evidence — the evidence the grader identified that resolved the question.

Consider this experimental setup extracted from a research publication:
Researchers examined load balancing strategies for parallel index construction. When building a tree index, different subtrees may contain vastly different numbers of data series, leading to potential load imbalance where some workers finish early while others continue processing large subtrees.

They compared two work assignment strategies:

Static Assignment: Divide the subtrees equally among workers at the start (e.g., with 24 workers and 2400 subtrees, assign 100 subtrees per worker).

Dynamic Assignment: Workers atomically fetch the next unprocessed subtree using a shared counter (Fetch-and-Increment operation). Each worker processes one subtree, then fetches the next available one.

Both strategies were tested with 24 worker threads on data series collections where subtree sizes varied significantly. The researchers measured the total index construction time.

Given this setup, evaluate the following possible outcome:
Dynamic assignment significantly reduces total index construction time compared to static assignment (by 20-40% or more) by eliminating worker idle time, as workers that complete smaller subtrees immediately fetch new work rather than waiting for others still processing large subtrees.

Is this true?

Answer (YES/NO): NO